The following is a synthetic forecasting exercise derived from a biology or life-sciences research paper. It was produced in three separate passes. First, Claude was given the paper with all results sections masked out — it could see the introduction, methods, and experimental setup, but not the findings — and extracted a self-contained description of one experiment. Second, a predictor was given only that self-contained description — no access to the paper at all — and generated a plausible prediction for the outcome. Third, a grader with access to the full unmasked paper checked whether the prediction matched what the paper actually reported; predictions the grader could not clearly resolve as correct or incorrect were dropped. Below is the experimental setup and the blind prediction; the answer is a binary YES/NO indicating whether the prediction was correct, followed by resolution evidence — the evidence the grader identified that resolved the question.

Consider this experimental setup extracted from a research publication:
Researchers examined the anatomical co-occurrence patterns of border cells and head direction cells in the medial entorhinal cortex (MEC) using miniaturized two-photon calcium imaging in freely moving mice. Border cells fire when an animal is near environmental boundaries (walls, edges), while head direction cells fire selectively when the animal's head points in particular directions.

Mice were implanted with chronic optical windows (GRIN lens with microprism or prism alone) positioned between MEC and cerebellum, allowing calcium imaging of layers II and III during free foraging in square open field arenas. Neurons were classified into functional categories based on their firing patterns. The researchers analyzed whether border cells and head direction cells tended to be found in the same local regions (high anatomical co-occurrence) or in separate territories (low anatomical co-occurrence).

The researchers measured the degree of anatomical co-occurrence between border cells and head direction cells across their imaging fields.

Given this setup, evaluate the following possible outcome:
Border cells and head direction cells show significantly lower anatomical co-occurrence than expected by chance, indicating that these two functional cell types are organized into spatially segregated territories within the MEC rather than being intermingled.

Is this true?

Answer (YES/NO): NO